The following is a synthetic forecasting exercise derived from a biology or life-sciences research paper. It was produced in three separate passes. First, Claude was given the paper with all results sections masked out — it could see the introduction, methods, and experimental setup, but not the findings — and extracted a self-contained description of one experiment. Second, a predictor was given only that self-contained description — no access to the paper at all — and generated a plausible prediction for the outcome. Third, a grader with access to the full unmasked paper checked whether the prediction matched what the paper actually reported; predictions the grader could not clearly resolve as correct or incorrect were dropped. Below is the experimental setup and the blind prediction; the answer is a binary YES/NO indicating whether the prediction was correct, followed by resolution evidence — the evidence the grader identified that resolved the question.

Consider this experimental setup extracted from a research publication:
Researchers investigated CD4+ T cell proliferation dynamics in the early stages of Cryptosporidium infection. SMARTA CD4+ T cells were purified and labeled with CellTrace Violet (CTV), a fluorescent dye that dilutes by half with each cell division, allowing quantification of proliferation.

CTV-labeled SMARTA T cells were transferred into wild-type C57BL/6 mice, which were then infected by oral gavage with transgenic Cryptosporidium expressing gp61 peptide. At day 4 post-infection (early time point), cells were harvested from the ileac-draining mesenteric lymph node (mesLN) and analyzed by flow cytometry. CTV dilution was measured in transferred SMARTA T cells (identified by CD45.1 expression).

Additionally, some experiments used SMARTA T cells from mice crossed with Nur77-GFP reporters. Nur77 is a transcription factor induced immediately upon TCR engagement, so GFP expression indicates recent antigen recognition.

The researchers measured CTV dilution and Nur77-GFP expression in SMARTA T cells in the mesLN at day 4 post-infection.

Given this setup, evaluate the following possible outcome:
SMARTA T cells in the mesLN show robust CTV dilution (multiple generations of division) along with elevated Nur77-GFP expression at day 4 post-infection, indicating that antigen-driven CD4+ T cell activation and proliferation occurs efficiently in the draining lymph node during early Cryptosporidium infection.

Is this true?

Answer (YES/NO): NO